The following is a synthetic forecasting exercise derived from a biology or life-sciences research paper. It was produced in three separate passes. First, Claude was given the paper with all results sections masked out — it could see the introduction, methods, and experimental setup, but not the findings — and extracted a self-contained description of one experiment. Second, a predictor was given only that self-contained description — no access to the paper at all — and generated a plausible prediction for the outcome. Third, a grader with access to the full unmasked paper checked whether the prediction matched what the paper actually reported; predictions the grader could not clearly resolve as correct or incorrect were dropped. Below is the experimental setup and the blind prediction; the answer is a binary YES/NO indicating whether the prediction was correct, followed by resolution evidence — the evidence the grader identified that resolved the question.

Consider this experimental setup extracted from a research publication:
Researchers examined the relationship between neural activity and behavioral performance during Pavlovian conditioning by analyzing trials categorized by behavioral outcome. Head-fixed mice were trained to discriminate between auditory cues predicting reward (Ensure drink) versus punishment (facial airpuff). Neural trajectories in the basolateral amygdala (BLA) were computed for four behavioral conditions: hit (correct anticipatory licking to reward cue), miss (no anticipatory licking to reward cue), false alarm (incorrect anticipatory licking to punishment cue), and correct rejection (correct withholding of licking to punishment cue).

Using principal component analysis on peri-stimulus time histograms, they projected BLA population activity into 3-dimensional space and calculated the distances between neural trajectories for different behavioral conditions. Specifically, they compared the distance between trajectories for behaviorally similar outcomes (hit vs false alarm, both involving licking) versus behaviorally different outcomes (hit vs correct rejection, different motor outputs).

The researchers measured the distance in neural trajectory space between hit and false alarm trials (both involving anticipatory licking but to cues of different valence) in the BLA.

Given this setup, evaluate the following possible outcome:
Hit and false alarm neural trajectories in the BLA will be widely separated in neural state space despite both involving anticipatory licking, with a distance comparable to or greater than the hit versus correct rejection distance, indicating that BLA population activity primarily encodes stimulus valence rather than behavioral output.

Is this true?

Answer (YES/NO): YES